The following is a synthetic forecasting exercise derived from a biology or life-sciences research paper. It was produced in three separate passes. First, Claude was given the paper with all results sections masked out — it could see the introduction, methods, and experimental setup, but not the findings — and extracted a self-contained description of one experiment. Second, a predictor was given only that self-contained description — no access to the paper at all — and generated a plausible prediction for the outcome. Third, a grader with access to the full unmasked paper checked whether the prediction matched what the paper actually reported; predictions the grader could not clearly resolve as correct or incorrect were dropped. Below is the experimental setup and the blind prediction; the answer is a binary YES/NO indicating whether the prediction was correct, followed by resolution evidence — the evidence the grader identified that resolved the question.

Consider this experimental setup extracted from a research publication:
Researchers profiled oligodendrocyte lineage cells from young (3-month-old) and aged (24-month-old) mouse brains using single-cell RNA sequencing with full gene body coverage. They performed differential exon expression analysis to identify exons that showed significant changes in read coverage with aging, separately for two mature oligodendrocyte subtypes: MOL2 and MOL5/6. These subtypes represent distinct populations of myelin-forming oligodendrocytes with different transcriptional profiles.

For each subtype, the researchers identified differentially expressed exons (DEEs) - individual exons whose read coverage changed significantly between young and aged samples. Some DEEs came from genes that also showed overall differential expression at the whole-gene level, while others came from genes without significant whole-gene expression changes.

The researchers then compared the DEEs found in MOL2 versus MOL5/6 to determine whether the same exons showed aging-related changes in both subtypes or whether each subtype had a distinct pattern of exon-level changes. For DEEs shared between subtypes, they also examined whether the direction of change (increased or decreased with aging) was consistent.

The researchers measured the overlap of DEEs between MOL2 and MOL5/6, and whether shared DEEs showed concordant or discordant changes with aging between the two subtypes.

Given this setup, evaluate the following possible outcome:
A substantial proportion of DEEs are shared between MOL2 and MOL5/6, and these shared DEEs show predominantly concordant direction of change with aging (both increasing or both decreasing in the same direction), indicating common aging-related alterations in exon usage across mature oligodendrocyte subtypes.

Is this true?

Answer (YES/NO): YES